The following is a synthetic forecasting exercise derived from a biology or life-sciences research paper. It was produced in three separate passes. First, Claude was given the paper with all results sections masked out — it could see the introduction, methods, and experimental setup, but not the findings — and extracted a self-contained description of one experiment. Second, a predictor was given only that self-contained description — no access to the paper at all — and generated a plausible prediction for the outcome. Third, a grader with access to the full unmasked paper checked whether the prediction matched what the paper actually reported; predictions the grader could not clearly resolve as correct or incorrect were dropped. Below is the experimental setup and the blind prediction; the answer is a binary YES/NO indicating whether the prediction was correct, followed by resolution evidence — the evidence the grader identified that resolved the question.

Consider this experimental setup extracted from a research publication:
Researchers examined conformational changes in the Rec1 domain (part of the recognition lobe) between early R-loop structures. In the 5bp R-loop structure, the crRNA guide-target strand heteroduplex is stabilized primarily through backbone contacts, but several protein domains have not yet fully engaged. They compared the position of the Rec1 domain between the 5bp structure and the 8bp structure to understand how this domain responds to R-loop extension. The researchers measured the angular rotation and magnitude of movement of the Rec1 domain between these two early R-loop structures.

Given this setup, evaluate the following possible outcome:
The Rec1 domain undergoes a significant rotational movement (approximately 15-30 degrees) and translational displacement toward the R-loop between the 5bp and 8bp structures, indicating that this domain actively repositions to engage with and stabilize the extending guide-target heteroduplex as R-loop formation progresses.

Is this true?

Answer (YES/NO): NO